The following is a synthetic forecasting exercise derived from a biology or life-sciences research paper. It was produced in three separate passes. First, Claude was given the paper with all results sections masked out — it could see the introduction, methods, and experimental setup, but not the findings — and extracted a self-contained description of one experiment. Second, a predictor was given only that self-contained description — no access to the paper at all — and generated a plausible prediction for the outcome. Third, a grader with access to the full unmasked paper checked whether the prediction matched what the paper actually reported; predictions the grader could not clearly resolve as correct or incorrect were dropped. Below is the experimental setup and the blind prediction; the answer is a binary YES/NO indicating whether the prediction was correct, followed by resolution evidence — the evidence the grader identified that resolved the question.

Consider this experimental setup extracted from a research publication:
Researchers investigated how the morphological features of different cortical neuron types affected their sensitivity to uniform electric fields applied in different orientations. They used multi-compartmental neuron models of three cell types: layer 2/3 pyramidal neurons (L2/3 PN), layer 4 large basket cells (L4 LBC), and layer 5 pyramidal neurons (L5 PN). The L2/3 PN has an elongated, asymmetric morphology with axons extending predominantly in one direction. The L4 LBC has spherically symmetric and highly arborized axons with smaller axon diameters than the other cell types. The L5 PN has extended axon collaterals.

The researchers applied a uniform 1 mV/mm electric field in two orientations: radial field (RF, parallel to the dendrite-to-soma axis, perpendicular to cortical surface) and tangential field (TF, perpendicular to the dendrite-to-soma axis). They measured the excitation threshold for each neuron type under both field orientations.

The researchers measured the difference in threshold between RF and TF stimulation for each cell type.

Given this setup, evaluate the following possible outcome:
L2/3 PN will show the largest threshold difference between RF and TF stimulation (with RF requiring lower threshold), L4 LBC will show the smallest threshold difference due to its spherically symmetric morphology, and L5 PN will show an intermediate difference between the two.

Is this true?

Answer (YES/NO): NO